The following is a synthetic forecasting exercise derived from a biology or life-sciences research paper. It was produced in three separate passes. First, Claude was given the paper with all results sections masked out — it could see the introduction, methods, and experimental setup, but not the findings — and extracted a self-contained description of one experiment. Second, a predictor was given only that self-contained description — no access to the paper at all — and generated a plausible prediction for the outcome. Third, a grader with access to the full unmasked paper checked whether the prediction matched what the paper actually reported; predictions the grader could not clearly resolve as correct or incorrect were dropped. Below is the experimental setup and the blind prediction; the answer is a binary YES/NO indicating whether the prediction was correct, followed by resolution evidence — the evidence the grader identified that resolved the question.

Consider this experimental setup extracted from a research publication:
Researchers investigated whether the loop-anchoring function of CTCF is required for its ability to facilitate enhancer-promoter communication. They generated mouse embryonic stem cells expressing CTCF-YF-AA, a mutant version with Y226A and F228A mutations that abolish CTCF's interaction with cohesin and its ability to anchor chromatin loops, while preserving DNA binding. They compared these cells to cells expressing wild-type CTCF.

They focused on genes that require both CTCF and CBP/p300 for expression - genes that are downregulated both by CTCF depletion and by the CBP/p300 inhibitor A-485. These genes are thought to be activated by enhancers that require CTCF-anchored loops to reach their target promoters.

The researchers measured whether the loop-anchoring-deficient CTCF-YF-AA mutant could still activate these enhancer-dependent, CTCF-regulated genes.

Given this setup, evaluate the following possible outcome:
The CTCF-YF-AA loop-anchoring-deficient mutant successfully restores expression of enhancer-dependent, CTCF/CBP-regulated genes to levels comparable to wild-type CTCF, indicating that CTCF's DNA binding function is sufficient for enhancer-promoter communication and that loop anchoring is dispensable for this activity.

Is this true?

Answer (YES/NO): NO